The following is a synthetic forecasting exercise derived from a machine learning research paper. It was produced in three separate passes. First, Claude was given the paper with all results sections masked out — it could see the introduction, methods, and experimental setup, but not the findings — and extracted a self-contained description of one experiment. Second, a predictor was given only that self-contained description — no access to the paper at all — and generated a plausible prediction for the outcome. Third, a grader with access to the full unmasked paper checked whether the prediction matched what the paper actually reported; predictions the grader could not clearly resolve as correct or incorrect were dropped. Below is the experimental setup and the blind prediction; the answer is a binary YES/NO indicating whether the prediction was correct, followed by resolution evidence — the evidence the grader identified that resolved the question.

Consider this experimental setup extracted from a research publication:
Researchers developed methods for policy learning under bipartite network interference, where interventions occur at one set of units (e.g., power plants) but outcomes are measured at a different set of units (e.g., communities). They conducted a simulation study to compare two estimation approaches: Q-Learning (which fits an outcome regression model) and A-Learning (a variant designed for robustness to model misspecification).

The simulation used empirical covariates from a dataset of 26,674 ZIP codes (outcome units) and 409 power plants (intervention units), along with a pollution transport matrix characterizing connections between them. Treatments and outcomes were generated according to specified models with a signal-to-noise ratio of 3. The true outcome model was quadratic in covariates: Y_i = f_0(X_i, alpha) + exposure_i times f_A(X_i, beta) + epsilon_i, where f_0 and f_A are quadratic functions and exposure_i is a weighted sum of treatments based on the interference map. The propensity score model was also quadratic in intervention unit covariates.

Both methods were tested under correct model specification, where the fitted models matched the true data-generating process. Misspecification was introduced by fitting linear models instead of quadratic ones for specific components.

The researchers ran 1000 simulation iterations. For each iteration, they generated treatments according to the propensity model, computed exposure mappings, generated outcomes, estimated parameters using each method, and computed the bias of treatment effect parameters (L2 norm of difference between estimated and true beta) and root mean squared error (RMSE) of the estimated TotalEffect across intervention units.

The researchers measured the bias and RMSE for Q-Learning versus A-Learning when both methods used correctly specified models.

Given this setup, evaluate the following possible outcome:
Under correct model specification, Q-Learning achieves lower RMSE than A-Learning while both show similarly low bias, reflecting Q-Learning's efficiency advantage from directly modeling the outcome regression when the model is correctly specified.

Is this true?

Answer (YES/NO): YES